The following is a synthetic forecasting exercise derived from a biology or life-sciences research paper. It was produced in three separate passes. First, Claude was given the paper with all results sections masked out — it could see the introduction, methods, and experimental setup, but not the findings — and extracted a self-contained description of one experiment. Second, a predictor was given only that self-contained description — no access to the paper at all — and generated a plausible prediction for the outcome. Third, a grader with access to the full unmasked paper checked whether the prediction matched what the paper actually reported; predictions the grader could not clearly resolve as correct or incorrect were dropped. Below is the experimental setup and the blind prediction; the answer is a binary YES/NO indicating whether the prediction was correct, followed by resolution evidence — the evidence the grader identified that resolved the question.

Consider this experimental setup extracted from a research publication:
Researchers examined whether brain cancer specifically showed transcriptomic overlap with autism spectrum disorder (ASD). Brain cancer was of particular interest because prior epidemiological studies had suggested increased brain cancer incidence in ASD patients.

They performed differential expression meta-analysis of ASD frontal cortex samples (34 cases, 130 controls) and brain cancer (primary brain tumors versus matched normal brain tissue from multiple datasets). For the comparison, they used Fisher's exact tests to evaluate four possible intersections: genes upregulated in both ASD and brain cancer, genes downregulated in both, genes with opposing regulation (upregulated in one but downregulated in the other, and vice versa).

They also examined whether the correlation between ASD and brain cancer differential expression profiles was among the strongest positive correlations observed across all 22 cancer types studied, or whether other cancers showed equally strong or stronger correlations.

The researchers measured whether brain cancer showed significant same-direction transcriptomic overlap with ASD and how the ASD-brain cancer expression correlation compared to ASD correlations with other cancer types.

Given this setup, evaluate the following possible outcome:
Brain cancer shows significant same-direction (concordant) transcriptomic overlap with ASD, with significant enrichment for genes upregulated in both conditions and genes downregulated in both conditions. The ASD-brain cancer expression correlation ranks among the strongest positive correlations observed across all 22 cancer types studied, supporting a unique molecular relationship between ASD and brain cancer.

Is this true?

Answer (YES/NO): YES